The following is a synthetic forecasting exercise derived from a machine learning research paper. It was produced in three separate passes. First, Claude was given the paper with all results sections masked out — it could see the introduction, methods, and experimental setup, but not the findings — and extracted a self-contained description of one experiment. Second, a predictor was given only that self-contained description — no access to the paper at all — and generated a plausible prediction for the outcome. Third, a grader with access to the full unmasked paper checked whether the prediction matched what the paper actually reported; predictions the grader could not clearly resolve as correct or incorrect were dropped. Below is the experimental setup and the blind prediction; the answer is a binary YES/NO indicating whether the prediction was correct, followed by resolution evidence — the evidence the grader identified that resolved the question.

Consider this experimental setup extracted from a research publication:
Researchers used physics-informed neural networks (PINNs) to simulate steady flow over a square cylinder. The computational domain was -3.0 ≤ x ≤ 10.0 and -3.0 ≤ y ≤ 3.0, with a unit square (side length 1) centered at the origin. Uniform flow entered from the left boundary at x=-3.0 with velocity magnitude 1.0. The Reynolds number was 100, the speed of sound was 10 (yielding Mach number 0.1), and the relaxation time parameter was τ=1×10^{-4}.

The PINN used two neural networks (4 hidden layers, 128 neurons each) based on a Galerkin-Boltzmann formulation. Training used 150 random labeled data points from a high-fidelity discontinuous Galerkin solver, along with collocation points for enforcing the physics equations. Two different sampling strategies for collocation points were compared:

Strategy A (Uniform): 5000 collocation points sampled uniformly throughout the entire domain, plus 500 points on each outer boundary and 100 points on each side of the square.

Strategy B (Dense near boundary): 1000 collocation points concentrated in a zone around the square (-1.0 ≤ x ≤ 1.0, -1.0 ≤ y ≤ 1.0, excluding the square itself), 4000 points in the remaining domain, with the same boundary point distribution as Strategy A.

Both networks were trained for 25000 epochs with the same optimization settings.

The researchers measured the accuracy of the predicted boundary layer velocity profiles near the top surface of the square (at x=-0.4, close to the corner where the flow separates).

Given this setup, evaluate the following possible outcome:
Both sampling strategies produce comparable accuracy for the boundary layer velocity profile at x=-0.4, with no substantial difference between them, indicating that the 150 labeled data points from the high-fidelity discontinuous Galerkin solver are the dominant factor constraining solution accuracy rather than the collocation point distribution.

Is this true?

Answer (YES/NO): NO